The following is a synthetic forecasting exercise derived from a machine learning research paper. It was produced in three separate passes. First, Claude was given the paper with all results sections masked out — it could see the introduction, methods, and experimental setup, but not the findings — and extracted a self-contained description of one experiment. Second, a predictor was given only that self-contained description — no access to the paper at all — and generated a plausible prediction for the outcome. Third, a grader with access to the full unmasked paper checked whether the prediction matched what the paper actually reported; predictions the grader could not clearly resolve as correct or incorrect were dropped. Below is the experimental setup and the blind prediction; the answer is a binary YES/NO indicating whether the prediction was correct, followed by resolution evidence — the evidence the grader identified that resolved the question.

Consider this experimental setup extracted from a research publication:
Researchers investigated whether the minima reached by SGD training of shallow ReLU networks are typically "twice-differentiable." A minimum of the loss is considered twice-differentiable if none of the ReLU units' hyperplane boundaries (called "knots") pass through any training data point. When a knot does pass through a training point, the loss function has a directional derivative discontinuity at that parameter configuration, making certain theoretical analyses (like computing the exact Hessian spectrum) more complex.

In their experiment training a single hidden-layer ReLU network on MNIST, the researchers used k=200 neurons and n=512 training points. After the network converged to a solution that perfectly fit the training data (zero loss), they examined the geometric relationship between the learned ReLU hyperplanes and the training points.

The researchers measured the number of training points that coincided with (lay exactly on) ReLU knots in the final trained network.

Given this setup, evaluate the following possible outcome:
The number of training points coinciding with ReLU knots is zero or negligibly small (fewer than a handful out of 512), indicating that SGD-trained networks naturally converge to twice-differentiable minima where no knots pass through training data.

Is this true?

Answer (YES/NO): NO